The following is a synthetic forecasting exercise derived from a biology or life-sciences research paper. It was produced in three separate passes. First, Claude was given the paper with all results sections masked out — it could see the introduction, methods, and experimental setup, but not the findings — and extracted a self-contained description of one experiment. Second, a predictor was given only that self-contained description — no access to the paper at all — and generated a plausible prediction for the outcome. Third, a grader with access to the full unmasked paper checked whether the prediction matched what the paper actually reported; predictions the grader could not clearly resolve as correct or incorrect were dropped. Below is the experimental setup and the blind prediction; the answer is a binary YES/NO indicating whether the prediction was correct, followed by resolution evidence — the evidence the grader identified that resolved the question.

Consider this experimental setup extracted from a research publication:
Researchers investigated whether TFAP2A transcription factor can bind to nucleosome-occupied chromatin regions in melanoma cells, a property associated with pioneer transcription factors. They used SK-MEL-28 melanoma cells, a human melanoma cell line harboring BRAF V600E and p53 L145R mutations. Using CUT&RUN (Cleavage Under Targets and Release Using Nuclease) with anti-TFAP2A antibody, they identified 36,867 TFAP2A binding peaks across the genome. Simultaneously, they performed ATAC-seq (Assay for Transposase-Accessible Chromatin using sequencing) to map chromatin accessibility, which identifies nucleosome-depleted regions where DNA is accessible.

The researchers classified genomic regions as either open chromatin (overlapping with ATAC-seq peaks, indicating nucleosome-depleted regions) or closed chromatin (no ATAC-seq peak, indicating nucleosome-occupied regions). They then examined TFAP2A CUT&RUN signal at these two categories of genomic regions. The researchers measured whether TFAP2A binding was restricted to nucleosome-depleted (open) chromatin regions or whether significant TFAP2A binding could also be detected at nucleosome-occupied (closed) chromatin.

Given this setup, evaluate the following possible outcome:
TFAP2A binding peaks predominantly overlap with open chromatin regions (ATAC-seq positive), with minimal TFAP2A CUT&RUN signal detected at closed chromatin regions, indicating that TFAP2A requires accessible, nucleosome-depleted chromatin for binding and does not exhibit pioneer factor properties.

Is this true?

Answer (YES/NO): NO